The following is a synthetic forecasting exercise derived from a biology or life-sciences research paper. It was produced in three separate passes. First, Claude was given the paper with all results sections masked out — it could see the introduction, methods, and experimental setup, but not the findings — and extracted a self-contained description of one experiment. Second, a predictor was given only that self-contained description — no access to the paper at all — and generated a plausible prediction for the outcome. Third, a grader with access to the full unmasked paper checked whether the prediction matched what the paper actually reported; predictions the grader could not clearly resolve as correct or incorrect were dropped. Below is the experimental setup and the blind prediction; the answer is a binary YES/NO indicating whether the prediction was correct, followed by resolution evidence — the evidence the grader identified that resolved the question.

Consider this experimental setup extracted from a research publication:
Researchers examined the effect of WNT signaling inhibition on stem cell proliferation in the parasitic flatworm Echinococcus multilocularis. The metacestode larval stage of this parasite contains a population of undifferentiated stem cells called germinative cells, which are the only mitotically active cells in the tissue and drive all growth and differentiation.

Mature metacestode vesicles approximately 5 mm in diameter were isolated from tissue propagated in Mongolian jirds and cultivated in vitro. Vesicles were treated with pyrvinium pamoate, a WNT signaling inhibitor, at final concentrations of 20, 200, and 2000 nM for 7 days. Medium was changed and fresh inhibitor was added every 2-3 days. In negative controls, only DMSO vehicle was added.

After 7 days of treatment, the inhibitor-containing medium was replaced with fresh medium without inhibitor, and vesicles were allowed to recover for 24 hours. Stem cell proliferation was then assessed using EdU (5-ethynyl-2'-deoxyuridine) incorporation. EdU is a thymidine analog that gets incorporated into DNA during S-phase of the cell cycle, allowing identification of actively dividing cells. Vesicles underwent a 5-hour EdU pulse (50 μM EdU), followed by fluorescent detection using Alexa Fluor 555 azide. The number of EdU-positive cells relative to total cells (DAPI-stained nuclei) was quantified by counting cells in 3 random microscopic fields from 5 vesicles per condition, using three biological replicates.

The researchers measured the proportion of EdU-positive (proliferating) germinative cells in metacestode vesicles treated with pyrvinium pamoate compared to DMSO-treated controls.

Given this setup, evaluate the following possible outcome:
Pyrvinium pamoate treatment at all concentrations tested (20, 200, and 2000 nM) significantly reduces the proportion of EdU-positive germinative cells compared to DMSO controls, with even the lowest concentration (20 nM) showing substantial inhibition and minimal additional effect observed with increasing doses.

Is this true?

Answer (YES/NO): NO